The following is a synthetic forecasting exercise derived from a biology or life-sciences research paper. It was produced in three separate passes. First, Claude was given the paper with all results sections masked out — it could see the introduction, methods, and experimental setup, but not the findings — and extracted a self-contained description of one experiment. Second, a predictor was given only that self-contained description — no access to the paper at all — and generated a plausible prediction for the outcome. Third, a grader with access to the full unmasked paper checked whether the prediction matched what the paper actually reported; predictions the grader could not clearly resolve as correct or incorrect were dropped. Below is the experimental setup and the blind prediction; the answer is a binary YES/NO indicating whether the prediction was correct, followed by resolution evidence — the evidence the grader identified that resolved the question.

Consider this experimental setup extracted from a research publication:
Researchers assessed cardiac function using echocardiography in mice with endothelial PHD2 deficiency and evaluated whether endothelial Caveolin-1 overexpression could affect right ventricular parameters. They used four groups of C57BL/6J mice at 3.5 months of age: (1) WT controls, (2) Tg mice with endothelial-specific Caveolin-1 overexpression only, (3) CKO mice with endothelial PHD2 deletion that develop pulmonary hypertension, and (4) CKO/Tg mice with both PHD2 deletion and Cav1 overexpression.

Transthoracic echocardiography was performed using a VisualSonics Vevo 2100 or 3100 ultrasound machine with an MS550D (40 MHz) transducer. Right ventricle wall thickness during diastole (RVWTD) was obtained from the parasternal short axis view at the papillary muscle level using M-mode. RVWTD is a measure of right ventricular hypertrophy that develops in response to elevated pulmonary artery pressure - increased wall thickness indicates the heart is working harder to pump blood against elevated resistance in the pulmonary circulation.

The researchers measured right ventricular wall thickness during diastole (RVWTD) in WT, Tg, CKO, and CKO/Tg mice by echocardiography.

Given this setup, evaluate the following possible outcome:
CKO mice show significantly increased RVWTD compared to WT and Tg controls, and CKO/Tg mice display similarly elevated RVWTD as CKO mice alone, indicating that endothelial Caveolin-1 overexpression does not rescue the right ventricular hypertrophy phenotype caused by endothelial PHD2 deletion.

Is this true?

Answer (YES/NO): NO